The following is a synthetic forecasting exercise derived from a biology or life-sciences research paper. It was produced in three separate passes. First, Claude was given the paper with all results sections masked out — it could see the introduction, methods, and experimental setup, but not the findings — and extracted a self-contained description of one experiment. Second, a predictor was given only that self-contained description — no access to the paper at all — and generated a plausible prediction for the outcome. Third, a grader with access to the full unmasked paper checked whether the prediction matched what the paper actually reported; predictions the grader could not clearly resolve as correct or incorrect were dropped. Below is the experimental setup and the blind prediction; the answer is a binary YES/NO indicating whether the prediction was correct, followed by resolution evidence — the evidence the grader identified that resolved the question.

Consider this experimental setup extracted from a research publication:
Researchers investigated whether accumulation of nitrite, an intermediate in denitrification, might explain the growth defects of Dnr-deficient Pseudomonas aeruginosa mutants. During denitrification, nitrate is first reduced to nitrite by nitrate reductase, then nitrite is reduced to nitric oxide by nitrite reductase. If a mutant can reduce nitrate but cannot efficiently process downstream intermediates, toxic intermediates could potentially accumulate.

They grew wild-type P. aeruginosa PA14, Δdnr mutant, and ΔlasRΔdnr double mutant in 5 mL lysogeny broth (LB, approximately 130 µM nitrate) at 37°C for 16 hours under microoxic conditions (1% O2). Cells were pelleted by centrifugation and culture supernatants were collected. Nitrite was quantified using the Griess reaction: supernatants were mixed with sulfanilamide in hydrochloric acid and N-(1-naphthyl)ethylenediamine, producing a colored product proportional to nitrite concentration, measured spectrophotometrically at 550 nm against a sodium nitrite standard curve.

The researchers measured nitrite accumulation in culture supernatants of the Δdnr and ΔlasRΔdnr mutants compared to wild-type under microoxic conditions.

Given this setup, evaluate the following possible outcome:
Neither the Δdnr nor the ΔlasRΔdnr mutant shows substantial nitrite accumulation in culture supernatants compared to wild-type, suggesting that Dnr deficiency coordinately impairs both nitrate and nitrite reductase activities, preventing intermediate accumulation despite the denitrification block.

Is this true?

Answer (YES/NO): NO